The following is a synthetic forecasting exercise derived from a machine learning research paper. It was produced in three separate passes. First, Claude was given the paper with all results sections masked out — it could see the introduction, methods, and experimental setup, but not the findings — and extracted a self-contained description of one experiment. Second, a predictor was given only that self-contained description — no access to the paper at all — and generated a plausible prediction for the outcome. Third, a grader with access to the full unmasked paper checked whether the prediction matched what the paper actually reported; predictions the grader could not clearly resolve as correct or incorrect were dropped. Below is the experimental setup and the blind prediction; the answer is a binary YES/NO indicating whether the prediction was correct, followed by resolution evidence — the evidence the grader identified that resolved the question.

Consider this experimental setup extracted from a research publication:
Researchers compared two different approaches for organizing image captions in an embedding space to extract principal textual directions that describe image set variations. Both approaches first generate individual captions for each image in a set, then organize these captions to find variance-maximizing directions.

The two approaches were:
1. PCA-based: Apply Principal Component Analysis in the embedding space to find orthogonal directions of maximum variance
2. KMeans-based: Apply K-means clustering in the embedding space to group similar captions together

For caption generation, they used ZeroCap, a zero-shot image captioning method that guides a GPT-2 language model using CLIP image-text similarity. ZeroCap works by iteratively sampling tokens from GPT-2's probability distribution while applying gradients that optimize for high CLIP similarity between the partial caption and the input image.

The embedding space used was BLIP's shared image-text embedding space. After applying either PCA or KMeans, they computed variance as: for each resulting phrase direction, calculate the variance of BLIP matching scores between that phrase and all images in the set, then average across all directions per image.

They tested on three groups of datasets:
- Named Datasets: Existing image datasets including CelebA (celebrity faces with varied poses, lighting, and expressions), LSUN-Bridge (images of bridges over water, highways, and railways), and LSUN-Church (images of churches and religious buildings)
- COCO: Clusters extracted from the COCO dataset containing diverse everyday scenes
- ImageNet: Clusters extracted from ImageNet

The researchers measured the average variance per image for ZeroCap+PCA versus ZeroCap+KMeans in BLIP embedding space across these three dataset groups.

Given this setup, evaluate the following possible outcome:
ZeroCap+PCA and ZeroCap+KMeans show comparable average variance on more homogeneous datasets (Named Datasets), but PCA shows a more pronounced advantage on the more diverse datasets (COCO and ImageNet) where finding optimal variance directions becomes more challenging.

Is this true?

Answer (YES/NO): NO